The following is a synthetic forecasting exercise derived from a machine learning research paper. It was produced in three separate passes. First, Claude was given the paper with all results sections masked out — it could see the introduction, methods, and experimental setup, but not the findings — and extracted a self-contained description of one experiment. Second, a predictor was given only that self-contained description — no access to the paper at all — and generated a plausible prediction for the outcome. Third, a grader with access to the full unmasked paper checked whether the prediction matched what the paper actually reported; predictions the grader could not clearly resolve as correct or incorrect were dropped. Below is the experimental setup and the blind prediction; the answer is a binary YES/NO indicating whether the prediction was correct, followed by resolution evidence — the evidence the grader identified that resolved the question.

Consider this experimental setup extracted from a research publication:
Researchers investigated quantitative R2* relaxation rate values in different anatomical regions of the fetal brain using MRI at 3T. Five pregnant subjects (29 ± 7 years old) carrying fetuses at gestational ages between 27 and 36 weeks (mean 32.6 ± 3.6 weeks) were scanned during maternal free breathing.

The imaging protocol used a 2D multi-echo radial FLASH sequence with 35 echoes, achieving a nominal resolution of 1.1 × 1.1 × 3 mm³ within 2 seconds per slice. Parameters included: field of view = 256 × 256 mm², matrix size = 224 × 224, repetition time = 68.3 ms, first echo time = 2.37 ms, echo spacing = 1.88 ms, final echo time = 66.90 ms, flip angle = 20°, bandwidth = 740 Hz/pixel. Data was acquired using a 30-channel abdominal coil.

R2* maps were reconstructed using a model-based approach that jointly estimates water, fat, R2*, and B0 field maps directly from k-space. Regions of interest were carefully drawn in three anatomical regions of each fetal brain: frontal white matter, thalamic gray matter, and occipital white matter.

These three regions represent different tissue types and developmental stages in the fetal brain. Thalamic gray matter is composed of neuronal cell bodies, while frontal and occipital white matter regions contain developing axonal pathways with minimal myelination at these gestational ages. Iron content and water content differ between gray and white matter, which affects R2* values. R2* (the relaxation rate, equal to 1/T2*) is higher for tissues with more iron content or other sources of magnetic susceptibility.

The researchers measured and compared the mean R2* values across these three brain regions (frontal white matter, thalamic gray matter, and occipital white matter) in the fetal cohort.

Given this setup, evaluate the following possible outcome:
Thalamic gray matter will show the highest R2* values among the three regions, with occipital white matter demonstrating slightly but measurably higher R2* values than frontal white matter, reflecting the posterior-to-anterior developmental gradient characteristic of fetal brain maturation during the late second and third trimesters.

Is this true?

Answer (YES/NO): NO